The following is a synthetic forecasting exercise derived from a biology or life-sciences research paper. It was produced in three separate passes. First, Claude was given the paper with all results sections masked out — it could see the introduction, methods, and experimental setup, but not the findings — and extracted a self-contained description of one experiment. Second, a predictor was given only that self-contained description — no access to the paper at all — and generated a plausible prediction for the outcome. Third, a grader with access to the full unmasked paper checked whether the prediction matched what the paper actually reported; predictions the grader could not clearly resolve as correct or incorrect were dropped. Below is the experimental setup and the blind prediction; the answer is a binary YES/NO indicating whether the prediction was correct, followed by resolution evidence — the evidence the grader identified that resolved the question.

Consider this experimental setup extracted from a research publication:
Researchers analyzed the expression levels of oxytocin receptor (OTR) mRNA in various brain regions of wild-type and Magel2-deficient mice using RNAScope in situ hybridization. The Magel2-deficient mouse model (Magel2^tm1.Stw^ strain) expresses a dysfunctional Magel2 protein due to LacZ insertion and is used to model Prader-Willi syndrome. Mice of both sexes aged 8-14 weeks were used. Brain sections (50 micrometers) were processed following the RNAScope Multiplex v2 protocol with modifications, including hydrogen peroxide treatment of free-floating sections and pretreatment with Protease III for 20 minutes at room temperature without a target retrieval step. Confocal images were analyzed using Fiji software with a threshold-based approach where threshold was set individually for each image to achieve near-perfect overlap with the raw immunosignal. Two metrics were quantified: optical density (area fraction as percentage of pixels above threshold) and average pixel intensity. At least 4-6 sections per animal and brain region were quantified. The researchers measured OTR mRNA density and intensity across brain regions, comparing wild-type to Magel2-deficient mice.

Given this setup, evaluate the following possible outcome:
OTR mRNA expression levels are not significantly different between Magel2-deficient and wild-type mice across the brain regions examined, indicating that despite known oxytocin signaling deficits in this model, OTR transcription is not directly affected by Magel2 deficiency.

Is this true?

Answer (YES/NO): NO